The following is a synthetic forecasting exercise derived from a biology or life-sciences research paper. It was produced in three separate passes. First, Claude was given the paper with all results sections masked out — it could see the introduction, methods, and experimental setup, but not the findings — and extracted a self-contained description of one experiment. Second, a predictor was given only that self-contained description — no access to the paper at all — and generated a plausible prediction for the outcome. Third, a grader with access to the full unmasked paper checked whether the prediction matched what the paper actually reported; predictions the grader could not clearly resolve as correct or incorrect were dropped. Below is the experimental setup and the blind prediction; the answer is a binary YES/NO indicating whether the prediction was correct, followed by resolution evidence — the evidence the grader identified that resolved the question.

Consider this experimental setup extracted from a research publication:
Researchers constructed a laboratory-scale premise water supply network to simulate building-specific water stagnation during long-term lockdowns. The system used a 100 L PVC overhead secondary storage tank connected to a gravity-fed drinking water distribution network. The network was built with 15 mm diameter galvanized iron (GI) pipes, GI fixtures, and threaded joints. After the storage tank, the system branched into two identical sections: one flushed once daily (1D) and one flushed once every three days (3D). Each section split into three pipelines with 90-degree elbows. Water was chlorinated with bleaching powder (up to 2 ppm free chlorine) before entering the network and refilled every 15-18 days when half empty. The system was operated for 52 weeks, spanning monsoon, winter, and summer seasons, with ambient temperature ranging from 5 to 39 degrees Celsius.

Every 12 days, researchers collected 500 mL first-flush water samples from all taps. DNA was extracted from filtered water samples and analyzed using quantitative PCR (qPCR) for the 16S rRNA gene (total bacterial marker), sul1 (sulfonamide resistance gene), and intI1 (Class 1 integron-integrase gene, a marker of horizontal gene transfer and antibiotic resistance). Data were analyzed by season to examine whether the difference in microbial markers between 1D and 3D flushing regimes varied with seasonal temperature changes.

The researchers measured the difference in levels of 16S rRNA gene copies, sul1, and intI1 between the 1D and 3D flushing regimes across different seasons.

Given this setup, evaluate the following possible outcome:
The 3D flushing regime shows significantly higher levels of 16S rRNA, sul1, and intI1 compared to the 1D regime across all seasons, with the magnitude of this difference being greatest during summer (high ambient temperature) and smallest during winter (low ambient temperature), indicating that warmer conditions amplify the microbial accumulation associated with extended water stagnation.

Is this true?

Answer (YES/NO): NO